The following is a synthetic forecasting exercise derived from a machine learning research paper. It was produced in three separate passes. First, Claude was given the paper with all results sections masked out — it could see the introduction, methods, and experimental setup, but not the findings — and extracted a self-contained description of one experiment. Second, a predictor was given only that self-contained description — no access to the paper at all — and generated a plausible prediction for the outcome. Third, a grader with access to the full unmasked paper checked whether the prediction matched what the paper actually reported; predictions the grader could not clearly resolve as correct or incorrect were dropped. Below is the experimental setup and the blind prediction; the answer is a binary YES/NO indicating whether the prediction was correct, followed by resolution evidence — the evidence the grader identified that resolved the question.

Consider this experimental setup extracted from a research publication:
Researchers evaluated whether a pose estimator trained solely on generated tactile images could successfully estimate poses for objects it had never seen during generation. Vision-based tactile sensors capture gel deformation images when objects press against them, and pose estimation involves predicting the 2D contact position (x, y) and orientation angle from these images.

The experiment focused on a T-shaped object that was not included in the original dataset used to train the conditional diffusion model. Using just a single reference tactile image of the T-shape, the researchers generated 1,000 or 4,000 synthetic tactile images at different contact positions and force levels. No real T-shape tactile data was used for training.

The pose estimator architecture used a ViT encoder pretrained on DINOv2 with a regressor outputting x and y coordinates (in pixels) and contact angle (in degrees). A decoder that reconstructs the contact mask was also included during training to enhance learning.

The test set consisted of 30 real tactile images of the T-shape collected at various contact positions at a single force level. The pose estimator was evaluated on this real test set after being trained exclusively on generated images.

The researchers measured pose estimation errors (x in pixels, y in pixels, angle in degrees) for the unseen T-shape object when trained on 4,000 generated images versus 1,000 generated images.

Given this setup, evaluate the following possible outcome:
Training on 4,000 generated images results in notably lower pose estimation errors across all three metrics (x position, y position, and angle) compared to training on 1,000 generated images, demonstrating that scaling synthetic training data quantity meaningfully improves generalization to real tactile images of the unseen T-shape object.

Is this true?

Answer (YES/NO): NO